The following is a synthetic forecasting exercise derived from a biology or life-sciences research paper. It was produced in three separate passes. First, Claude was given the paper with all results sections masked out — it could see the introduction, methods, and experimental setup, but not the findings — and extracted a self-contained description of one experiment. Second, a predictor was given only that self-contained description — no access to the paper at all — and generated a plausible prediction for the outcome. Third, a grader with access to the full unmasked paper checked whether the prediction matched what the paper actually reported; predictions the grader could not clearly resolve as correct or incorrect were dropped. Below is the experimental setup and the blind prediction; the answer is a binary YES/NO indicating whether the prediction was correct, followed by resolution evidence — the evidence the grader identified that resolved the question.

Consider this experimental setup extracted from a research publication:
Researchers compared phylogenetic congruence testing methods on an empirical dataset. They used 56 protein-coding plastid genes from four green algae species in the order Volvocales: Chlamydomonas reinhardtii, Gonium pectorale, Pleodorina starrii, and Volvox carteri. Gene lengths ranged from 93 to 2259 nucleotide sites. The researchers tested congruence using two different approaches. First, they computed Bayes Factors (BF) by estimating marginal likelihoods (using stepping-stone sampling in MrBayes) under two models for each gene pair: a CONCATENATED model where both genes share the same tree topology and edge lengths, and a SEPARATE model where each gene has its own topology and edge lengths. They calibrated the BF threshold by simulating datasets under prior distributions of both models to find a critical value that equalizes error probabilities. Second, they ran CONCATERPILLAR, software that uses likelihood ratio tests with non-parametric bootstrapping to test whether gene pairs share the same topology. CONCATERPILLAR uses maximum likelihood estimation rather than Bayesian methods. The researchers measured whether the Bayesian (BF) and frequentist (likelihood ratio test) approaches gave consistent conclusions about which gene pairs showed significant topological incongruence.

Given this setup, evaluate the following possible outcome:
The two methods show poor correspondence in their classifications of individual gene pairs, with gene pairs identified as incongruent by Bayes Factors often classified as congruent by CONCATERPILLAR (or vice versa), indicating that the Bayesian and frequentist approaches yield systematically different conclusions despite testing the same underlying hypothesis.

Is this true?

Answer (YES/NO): YES